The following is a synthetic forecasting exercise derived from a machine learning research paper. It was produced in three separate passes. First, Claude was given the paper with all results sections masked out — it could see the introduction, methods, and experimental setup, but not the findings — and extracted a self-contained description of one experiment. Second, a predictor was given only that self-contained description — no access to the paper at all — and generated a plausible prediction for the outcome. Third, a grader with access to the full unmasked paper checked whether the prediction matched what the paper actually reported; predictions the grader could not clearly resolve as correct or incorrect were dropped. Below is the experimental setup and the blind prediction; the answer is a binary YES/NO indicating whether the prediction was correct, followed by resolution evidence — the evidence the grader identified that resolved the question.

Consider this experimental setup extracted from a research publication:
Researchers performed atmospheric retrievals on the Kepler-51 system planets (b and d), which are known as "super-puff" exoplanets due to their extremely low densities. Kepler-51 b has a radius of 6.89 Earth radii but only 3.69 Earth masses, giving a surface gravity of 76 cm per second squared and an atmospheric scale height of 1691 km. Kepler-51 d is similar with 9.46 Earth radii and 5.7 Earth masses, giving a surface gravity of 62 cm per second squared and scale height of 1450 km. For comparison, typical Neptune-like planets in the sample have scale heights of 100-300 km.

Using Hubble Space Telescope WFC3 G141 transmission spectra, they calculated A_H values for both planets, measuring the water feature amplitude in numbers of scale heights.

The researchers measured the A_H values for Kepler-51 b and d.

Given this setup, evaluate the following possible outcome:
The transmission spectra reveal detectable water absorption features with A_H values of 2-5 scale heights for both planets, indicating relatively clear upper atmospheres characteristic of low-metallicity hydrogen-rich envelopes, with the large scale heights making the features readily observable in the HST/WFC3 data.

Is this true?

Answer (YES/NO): NO